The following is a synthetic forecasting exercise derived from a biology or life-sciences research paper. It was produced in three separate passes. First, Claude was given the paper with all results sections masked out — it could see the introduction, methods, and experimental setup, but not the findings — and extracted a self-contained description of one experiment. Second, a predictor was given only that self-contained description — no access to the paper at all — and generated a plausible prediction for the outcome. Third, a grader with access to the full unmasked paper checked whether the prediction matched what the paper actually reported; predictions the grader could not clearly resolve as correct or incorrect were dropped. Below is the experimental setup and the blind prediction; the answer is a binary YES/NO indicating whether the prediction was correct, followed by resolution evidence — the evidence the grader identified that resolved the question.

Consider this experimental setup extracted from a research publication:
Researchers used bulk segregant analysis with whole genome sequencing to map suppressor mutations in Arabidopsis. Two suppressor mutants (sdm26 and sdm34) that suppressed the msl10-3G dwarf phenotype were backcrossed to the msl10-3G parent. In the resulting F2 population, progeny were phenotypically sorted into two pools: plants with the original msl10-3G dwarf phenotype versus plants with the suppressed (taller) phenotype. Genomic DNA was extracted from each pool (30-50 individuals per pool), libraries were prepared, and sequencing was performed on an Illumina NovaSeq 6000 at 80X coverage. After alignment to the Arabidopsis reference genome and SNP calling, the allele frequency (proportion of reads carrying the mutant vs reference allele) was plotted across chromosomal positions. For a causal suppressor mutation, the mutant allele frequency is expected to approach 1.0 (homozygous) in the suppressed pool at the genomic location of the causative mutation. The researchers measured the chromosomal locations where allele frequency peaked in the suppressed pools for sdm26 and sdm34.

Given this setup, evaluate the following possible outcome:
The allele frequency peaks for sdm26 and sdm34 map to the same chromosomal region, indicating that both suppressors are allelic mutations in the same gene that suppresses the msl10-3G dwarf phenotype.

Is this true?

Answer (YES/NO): NO